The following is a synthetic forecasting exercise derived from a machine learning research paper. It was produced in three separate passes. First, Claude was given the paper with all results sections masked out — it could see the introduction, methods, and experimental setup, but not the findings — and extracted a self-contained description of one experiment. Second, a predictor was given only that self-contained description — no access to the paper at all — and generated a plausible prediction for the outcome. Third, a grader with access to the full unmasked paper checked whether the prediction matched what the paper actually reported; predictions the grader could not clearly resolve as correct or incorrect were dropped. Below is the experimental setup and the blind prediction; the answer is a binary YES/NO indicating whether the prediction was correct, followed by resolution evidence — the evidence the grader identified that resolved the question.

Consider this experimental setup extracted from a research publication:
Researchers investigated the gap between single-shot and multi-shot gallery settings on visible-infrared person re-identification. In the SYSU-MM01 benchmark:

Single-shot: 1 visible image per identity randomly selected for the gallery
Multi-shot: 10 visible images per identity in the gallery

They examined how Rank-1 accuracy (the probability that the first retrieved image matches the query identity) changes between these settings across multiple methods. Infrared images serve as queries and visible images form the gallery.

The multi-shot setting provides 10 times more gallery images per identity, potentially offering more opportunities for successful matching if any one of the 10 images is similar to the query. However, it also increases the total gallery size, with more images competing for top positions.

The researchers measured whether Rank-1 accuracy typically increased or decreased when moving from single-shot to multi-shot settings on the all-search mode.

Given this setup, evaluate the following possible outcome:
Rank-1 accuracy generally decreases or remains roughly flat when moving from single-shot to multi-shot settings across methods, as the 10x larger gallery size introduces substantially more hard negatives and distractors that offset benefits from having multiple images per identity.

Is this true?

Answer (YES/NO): NO